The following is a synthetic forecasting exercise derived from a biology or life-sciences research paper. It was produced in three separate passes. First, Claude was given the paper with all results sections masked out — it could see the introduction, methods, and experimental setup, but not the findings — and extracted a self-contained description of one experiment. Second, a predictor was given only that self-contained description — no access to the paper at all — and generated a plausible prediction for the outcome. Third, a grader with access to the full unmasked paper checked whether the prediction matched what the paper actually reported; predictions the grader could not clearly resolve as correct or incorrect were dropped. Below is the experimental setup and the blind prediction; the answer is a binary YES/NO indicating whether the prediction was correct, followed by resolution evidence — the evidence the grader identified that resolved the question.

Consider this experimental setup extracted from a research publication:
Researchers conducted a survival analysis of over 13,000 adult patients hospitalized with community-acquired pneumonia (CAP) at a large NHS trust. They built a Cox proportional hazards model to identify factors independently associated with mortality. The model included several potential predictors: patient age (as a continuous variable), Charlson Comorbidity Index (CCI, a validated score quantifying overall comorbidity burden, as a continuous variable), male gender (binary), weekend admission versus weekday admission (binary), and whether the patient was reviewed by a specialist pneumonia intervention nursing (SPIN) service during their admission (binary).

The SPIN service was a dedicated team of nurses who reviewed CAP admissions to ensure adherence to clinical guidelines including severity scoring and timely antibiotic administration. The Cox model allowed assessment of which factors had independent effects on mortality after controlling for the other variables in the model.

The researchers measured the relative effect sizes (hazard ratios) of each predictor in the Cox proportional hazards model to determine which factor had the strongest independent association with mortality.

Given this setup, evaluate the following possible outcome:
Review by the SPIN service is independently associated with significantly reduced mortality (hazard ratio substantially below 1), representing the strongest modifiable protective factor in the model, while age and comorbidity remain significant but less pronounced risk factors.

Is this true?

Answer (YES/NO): YES